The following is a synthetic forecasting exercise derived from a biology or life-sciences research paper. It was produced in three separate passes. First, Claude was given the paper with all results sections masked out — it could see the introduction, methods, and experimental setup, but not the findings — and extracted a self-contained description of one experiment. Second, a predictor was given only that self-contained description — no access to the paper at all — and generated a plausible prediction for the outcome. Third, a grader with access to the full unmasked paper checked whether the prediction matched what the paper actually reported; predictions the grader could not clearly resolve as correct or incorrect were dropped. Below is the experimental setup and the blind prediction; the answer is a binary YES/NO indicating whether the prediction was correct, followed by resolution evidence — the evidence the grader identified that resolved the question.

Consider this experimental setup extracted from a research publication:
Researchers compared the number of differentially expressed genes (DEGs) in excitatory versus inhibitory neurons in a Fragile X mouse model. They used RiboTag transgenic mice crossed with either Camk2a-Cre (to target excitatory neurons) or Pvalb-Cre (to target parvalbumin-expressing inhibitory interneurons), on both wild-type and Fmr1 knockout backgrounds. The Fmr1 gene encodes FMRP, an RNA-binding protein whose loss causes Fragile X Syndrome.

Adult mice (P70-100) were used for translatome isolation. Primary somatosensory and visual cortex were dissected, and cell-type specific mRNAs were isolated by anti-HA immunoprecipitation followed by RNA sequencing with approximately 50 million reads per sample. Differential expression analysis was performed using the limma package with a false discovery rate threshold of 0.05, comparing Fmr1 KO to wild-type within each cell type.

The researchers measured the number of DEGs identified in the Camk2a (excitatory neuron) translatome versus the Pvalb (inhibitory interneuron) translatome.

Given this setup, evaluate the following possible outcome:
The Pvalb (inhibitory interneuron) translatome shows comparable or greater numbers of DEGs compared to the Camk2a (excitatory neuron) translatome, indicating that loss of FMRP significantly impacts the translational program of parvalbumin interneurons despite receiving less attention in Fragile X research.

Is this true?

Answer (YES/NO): NO